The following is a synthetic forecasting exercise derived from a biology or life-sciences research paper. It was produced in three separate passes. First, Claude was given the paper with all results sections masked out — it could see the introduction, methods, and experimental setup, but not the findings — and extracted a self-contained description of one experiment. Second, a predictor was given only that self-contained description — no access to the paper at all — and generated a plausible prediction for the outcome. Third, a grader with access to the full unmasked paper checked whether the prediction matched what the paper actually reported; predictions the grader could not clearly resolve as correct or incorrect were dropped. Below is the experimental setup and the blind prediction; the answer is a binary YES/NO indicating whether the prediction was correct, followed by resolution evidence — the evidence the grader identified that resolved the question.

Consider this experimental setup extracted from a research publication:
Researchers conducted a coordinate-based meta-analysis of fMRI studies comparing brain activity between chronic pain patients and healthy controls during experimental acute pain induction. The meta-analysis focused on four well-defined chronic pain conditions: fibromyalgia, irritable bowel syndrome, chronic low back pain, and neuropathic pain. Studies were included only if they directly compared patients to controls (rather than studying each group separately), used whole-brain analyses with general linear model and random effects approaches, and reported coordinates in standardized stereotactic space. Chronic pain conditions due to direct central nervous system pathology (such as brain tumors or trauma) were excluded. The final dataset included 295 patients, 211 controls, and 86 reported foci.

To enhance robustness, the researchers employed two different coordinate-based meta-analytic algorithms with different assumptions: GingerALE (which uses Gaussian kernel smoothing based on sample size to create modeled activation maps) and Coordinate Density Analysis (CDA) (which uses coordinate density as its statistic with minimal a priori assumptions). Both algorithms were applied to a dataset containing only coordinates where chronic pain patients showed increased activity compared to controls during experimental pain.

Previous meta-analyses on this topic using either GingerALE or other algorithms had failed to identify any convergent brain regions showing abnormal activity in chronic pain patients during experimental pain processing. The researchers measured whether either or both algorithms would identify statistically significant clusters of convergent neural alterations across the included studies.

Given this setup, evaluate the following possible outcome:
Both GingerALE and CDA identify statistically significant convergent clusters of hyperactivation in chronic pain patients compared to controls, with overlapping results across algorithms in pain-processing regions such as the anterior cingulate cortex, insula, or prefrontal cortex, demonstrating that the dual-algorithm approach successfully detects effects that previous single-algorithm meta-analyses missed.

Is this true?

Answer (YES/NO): YES